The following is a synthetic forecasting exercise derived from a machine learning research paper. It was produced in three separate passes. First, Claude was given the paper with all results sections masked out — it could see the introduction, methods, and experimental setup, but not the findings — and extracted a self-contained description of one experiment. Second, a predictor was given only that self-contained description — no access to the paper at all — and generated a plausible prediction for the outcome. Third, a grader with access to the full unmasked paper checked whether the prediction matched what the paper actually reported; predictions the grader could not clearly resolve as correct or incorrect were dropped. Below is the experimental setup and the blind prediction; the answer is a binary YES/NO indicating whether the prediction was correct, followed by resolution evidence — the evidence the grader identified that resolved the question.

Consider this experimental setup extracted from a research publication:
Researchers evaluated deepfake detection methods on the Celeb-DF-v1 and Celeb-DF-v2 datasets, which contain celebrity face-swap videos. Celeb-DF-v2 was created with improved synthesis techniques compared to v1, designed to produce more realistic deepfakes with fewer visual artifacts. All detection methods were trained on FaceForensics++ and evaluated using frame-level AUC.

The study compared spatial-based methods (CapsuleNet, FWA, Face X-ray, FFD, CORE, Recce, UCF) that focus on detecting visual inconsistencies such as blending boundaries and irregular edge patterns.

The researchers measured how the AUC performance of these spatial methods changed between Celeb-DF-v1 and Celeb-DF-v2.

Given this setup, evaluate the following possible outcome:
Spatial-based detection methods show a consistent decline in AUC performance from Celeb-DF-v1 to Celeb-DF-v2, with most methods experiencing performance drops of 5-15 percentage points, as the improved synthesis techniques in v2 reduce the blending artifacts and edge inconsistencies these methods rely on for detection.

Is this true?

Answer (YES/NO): NO